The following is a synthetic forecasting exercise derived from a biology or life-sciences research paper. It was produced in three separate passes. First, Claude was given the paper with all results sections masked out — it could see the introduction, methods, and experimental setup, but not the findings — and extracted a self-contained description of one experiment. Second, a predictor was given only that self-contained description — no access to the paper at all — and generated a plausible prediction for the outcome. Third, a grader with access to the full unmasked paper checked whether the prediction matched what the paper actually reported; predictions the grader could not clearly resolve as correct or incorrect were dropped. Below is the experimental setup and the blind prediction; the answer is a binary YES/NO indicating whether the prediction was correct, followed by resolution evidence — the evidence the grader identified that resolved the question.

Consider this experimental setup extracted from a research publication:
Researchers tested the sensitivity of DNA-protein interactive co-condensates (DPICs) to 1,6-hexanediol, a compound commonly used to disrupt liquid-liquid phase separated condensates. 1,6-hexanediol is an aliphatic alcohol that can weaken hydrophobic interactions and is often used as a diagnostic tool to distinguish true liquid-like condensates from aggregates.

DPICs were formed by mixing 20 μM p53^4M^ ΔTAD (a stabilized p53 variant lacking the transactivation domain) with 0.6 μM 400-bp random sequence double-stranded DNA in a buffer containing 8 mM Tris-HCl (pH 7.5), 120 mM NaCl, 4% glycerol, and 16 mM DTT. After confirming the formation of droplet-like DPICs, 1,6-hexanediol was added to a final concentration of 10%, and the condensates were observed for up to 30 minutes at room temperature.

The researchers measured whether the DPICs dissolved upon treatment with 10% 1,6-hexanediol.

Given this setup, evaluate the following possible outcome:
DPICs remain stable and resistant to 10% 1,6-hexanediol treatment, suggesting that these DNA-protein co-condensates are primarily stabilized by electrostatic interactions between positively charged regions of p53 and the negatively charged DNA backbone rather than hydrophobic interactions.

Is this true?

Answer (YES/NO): YES